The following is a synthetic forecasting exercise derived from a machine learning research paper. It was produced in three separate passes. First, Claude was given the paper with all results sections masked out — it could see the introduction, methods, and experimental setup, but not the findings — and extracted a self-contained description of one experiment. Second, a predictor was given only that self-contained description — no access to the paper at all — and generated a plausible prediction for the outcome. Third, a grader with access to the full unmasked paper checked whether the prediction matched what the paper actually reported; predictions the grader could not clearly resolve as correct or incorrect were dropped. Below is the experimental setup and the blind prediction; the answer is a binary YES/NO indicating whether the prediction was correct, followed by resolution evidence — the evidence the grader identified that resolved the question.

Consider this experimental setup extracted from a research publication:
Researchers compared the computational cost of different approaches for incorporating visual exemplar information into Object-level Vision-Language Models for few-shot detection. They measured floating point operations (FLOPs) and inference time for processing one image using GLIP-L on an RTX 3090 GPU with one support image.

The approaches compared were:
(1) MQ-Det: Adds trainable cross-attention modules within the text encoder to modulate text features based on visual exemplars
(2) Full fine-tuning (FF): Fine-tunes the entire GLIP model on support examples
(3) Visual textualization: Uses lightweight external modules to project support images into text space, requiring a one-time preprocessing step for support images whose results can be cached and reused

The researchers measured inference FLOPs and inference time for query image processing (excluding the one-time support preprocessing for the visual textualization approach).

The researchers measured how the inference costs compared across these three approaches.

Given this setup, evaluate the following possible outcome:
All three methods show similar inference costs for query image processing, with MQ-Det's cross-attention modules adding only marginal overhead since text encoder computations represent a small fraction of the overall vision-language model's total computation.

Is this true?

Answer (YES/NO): NO